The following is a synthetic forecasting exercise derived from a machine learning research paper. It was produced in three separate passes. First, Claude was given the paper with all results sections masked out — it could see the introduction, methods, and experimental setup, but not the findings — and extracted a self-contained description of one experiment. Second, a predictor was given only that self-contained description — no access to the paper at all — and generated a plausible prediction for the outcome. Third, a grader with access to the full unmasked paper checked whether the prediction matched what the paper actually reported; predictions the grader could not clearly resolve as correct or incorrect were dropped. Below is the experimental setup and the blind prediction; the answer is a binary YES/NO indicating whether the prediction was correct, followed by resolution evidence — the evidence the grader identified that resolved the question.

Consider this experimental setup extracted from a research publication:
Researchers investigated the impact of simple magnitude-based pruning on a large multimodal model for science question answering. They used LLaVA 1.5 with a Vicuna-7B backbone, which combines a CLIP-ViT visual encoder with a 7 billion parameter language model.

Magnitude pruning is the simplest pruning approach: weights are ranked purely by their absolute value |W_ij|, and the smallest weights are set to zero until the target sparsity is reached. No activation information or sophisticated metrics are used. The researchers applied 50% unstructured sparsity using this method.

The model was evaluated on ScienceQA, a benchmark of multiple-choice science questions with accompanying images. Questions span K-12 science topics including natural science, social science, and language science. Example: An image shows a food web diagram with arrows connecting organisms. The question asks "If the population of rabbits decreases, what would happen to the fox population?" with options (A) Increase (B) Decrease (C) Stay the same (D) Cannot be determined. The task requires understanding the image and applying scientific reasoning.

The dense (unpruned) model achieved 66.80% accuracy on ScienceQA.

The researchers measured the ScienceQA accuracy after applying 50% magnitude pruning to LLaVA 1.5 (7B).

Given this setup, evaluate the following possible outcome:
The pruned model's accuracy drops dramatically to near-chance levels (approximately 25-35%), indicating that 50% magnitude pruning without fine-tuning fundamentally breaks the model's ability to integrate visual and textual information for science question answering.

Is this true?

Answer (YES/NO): YES